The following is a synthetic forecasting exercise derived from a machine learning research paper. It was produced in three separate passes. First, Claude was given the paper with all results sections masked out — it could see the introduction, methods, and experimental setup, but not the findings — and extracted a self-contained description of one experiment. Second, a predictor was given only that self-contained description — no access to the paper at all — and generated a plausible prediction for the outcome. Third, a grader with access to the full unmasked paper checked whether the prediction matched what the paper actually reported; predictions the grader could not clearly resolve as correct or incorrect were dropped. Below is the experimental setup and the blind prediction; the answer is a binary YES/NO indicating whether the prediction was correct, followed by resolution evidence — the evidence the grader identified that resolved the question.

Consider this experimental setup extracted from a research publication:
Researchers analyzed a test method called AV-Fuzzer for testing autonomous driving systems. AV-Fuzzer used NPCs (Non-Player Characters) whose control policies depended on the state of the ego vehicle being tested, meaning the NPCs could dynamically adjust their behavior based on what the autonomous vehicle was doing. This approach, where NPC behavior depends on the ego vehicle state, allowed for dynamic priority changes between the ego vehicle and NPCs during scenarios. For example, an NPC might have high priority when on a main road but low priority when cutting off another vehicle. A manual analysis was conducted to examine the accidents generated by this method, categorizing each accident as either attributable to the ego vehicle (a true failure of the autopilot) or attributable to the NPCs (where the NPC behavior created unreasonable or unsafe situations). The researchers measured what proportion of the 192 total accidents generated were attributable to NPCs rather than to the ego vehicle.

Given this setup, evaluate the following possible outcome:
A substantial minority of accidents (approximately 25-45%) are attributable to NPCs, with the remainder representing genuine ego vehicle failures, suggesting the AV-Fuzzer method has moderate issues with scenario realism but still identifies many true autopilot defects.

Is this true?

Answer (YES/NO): NO